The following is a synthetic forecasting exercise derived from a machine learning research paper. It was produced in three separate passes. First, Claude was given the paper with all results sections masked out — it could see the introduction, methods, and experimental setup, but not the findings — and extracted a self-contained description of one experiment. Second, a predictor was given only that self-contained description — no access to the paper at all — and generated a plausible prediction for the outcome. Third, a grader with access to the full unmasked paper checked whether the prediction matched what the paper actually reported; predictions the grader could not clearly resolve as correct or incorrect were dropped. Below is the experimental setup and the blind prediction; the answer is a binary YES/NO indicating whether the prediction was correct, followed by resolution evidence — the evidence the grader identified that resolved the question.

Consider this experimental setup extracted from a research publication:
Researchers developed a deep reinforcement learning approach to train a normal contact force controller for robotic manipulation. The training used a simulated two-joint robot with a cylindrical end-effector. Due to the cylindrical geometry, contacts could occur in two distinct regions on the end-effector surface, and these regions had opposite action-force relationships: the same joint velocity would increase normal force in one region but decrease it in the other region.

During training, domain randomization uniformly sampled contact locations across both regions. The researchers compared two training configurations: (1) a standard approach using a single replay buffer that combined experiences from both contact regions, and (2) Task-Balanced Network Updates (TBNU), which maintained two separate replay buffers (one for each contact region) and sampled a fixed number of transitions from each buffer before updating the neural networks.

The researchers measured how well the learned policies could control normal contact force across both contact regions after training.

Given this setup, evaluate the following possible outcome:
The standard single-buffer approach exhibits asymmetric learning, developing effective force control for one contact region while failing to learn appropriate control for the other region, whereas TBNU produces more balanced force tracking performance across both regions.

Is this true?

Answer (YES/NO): NO